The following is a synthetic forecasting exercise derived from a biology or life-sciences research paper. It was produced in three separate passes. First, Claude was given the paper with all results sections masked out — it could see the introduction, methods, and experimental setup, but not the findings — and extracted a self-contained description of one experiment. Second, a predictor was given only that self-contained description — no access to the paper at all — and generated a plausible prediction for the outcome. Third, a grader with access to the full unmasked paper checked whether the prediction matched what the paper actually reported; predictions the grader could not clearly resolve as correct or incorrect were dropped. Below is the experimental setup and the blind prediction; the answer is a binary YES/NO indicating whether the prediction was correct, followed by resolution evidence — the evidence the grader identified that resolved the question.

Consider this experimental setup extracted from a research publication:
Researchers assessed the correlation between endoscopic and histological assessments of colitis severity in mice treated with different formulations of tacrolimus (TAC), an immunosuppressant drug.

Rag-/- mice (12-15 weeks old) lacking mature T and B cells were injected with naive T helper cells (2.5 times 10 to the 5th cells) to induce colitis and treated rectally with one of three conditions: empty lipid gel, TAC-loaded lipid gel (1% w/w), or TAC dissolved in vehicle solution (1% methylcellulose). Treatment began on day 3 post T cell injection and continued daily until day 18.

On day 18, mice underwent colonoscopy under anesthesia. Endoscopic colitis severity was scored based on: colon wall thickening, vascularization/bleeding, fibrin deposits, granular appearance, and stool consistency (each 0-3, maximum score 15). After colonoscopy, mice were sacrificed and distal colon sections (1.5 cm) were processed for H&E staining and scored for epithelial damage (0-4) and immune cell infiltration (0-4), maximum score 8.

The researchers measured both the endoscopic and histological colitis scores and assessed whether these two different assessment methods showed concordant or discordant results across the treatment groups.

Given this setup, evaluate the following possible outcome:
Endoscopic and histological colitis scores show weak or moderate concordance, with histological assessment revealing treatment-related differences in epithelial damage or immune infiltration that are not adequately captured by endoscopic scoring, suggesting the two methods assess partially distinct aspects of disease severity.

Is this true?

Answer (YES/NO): YES